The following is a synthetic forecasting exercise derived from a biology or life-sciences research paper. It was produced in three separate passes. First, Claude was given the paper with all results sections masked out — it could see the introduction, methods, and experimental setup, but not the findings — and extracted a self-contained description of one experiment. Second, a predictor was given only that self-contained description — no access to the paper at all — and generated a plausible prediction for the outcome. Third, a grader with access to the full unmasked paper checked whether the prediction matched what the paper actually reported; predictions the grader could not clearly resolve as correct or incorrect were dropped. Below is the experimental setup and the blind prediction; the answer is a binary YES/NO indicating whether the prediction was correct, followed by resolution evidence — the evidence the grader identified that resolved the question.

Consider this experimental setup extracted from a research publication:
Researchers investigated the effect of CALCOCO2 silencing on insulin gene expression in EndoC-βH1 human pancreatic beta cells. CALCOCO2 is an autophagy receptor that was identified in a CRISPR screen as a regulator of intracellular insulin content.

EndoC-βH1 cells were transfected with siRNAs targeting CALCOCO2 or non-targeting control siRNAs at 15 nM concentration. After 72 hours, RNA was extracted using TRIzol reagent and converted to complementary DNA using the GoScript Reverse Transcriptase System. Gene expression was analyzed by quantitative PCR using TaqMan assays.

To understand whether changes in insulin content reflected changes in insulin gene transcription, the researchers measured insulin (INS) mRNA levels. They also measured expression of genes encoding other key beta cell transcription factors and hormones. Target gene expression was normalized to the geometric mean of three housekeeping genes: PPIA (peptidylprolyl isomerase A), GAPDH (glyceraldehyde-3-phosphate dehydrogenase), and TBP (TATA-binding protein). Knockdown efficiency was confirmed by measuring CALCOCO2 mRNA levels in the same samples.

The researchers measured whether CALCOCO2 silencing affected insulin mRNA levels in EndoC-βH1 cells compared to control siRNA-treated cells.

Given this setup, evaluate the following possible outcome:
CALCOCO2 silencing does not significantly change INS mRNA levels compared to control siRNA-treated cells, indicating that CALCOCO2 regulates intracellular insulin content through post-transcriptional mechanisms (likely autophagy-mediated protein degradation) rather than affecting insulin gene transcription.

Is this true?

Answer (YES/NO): YES